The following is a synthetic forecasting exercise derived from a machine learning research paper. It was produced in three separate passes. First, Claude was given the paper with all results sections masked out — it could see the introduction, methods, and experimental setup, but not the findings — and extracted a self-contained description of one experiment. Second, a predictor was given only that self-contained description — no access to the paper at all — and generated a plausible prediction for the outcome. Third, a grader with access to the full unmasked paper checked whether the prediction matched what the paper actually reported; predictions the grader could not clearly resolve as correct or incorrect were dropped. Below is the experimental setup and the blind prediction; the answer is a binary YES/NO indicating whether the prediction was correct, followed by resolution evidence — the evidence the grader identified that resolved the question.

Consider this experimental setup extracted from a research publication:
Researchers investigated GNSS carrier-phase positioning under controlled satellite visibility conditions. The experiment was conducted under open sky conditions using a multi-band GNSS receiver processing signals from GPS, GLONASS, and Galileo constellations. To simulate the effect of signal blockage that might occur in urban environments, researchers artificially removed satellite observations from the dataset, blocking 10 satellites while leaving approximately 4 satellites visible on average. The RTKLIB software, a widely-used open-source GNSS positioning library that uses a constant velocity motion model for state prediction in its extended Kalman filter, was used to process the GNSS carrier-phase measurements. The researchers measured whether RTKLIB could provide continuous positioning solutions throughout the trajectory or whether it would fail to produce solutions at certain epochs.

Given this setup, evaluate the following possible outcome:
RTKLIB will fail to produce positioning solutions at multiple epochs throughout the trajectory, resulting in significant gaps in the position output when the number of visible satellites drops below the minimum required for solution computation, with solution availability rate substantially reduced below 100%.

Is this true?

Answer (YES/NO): YES